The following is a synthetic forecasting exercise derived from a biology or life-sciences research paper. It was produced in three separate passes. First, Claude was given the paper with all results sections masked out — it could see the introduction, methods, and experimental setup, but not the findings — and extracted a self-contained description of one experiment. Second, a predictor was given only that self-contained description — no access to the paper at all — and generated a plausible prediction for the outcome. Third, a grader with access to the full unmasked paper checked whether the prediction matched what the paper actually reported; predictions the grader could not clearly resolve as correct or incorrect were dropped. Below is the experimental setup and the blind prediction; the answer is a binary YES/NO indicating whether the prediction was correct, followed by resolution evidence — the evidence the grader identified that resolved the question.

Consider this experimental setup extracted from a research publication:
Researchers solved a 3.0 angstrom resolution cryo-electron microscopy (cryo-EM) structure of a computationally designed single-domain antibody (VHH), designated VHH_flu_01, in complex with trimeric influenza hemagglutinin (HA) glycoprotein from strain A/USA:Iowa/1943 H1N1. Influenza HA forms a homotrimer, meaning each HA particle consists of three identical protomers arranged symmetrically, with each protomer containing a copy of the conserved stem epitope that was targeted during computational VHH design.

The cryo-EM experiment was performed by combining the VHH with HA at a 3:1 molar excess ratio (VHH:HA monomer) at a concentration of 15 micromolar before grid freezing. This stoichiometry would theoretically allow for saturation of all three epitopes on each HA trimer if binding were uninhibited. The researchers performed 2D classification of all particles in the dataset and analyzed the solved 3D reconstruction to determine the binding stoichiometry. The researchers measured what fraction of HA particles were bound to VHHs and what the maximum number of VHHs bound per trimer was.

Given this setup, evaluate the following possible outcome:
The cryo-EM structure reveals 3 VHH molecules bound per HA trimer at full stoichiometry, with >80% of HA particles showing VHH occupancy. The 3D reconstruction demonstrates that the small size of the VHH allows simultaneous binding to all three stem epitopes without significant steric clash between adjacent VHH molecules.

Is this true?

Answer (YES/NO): NO